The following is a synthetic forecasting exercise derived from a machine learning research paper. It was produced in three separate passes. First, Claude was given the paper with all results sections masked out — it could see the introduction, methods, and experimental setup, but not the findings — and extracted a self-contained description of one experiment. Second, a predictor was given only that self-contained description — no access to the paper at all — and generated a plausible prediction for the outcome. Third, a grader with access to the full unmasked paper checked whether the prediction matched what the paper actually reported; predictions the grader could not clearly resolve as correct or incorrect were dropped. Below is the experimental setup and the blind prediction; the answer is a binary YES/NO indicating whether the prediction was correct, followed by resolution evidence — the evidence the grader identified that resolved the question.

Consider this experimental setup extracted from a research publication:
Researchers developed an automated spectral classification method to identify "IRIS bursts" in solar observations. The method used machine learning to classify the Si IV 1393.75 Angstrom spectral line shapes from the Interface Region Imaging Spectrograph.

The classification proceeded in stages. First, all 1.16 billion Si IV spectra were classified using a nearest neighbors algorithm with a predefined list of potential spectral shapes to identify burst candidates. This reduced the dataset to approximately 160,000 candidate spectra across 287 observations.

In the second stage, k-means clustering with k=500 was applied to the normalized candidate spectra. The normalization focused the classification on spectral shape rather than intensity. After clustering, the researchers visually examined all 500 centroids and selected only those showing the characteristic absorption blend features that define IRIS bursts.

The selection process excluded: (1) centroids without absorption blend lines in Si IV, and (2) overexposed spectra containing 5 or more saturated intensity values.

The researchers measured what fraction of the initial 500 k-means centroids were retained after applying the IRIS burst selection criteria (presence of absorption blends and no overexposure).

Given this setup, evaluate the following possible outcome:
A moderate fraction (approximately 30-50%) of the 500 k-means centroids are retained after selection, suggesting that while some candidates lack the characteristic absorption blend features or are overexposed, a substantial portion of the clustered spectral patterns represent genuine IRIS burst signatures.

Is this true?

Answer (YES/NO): NO